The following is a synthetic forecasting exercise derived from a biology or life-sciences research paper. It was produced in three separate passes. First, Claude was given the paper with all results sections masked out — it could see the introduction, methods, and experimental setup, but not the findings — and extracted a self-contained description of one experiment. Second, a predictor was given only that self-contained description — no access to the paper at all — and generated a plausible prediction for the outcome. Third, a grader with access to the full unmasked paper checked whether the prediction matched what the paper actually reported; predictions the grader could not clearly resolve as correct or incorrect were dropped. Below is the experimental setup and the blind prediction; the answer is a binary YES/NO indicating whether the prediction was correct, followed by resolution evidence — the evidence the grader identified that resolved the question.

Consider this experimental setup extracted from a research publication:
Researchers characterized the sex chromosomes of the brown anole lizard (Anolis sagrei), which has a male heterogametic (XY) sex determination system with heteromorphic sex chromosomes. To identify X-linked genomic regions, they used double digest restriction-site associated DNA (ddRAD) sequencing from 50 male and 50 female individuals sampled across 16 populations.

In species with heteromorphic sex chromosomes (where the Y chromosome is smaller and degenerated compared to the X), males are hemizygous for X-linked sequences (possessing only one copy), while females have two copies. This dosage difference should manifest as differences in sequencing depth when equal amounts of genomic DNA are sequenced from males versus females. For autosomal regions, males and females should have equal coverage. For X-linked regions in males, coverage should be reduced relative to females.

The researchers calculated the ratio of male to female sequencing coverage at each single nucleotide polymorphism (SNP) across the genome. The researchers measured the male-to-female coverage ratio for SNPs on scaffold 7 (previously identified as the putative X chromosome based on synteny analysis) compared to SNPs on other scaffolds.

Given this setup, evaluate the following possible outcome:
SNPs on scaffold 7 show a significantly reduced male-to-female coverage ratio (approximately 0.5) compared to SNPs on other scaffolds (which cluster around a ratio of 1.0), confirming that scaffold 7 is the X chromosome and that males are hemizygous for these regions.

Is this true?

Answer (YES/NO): NO